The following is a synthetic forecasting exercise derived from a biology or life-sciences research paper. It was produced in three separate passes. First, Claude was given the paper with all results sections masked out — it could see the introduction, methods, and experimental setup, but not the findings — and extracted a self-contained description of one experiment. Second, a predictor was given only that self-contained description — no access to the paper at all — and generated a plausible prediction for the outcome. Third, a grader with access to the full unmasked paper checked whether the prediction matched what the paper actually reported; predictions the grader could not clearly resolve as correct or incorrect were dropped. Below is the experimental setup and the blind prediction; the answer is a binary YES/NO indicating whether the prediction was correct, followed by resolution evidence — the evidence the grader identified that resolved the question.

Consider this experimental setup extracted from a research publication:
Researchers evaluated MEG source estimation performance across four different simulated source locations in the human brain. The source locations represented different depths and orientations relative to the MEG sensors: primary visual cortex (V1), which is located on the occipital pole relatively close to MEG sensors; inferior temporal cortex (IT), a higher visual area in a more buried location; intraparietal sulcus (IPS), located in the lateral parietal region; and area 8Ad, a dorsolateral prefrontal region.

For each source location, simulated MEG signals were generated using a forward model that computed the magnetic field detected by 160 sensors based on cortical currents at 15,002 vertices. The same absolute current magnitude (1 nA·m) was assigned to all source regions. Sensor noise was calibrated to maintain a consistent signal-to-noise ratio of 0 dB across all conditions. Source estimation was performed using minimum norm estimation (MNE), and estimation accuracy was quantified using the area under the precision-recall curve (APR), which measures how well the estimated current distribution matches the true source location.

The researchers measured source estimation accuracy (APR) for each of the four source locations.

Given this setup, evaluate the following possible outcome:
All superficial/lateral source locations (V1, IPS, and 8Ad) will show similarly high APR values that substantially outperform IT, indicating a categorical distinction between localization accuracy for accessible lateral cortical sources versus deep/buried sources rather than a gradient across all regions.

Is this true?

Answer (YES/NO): NO